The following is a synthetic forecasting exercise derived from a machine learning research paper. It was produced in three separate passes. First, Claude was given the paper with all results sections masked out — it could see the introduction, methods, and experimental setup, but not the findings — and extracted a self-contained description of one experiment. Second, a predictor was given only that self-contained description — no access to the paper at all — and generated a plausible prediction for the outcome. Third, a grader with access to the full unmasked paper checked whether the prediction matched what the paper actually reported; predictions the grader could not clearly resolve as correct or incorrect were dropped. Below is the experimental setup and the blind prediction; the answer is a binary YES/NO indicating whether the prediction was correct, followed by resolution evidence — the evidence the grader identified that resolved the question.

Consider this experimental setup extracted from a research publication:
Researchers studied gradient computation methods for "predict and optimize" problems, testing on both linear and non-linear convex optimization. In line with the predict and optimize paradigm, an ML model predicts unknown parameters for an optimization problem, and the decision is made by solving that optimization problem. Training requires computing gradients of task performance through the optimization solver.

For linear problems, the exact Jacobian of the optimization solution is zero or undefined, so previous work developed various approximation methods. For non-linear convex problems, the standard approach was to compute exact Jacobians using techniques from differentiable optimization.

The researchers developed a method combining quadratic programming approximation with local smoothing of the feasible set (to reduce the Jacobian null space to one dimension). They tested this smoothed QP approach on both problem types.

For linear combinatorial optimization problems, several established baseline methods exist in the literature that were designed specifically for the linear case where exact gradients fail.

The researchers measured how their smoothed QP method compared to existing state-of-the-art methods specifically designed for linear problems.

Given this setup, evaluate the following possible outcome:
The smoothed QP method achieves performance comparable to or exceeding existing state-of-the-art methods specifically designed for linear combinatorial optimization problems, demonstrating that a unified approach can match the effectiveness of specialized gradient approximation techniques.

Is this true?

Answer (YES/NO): YES